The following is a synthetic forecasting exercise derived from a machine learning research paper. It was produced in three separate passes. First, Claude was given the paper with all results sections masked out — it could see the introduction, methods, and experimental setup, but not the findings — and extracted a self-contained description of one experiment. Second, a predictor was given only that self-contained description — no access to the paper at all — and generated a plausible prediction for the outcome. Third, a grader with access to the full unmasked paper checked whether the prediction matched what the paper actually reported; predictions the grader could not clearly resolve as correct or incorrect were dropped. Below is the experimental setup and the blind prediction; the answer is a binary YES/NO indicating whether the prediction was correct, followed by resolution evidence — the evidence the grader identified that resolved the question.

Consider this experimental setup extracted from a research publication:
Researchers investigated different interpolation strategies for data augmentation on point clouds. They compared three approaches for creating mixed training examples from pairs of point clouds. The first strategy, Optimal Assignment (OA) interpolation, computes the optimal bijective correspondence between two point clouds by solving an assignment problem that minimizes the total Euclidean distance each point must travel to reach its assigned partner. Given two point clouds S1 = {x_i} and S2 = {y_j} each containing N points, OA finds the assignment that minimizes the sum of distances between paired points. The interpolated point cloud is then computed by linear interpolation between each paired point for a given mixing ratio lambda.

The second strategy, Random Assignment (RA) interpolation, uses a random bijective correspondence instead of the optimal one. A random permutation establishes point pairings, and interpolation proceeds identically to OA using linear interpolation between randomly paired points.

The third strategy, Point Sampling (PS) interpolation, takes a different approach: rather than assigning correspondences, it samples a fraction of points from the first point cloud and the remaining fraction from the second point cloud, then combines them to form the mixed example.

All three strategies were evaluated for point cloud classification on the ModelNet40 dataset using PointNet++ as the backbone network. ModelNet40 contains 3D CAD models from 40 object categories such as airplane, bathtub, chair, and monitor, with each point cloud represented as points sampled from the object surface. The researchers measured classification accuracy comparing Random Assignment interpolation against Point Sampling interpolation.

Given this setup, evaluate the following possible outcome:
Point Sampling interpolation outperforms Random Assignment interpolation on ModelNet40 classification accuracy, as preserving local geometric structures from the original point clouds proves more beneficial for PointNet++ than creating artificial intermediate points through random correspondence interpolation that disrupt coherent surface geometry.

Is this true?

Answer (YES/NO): YES